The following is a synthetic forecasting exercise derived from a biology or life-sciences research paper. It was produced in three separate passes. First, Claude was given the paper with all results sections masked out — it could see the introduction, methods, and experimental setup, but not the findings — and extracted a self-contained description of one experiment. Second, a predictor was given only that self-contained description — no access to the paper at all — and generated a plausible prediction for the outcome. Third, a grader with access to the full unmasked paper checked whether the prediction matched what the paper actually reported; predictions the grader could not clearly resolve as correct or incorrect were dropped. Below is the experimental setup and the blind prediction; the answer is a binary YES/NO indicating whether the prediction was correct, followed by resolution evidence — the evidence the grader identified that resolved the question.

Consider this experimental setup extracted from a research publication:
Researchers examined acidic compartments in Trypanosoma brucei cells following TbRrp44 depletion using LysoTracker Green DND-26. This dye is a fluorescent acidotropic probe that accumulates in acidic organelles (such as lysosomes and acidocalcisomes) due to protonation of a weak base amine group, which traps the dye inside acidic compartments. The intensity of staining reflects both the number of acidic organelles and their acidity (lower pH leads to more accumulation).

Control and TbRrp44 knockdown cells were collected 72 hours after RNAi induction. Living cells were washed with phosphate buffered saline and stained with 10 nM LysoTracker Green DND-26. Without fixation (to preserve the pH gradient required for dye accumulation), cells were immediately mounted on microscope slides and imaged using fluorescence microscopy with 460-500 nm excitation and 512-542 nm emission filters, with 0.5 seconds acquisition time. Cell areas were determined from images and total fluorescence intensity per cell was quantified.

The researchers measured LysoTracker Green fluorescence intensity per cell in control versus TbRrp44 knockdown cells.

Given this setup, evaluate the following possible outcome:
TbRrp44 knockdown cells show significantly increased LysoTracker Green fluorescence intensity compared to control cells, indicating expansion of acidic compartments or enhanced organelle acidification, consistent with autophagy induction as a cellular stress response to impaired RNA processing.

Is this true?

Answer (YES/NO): YES